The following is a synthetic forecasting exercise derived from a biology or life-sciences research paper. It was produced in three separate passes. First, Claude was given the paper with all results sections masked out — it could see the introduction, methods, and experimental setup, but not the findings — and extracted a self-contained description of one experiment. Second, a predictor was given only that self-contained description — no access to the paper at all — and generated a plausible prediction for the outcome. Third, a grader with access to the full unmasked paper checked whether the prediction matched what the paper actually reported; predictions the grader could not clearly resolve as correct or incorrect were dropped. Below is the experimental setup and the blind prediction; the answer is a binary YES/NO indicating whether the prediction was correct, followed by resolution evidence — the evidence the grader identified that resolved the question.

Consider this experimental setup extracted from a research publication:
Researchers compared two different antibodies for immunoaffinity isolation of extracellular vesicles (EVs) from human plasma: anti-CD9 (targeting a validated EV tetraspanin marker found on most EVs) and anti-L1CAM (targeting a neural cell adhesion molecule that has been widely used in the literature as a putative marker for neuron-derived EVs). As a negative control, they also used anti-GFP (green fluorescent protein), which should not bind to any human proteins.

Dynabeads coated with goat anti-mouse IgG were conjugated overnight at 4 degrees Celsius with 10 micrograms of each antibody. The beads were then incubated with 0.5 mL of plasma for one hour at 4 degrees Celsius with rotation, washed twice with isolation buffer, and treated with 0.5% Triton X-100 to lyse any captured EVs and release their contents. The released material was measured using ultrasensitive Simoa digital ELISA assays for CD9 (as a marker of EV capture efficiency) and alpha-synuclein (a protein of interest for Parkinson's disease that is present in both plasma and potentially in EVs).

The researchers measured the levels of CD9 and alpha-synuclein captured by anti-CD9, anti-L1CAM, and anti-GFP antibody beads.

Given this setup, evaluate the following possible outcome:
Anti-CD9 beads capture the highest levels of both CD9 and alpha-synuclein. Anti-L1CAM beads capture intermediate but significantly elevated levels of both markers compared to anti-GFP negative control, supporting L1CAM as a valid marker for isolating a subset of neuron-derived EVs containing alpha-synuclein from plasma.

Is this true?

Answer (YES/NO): NO